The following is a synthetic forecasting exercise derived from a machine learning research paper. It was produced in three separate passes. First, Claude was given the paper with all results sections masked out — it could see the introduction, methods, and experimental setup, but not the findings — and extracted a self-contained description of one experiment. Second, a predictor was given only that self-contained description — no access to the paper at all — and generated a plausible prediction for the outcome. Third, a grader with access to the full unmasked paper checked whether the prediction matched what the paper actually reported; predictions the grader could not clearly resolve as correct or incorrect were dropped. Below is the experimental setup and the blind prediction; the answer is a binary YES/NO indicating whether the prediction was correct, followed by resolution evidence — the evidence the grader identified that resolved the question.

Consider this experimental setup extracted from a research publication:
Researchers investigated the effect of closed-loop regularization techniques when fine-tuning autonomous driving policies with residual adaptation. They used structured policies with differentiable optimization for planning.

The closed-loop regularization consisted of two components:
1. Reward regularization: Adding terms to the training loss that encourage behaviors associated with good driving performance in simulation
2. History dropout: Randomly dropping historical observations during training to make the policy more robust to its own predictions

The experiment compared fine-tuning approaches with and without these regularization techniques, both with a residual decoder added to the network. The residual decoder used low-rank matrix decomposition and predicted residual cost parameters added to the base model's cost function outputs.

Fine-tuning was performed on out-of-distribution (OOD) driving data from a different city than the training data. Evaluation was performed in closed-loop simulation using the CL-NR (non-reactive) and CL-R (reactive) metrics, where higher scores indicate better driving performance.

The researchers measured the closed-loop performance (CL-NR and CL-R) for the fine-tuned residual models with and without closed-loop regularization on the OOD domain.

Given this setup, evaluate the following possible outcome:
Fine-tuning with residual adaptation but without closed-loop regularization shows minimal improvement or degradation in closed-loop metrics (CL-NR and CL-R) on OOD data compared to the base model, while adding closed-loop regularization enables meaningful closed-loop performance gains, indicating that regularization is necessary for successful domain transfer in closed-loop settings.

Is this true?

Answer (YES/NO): YES